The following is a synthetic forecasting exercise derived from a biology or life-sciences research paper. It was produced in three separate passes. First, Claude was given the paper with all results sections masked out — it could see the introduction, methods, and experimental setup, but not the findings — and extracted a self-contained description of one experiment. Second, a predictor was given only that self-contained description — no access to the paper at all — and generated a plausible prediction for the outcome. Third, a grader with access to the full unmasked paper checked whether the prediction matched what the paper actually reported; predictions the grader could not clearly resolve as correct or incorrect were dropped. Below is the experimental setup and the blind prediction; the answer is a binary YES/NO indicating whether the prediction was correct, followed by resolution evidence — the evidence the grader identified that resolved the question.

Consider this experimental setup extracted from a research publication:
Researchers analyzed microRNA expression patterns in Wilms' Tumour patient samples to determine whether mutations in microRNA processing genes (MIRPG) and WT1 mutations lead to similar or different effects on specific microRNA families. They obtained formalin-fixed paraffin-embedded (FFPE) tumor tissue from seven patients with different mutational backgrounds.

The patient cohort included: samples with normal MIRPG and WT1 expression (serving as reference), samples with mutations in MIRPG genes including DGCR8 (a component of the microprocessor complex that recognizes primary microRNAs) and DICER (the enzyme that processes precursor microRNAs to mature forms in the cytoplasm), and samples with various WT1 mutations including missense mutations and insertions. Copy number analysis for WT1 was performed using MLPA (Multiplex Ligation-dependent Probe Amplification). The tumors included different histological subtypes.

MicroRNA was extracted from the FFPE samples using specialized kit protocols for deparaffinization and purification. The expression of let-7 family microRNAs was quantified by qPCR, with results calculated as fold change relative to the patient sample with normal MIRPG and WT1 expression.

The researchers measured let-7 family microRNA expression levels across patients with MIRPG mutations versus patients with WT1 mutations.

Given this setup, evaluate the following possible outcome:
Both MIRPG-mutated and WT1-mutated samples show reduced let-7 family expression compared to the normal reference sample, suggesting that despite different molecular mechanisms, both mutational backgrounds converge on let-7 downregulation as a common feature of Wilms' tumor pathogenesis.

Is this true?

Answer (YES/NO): YES